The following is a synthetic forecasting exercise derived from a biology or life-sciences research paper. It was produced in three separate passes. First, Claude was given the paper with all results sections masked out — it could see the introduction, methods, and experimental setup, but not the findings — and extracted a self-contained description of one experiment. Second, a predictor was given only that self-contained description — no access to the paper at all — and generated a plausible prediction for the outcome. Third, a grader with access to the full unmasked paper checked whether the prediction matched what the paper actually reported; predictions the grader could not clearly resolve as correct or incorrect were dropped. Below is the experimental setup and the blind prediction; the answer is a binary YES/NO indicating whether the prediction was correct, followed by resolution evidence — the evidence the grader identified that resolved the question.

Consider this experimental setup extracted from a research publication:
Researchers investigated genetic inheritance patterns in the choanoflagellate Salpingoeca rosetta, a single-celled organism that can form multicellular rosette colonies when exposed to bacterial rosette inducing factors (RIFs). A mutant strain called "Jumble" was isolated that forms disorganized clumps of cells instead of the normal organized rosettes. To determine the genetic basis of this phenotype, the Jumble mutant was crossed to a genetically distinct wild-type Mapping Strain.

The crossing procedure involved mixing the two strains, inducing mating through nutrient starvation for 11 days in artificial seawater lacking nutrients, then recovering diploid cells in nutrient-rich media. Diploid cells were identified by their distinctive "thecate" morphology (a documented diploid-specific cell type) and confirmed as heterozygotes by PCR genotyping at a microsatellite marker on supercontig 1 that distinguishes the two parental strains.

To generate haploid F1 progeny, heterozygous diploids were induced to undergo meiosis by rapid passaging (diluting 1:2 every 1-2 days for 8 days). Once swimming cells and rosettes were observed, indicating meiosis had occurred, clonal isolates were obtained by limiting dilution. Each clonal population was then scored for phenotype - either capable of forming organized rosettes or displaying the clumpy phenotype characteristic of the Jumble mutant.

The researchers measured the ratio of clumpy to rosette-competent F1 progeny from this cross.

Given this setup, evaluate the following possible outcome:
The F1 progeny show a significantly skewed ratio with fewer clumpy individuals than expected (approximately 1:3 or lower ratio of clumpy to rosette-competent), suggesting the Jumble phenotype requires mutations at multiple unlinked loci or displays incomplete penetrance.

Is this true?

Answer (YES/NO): NO